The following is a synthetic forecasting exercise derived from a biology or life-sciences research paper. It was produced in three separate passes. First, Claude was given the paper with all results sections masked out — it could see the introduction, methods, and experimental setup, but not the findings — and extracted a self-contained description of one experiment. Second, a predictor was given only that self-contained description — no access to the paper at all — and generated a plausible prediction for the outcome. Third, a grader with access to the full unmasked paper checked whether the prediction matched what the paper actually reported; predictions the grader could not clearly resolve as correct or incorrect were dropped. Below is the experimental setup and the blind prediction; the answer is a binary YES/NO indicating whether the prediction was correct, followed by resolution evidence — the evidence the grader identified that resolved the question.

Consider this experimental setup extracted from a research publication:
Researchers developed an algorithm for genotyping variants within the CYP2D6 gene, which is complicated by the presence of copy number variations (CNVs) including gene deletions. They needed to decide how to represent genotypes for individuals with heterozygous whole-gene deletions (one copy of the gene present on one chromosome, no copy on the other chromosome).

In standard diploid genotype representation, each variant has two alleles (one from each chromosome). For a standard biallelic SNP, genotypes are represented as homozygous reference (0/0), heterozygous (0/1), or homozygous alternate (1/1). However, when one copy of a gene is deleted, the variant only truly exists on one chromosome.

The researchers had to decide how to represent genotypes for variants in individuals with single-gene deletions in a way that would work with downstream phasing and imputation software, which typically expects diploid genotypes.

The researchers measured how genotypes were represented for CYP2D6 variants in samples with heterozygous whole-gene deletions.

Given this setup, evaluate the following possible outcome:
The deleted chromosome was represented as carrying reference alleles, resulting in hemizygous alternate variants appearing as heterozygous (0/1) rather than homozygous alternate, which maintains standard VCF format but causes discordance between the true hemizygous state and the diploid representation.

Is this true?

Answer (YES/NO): NO